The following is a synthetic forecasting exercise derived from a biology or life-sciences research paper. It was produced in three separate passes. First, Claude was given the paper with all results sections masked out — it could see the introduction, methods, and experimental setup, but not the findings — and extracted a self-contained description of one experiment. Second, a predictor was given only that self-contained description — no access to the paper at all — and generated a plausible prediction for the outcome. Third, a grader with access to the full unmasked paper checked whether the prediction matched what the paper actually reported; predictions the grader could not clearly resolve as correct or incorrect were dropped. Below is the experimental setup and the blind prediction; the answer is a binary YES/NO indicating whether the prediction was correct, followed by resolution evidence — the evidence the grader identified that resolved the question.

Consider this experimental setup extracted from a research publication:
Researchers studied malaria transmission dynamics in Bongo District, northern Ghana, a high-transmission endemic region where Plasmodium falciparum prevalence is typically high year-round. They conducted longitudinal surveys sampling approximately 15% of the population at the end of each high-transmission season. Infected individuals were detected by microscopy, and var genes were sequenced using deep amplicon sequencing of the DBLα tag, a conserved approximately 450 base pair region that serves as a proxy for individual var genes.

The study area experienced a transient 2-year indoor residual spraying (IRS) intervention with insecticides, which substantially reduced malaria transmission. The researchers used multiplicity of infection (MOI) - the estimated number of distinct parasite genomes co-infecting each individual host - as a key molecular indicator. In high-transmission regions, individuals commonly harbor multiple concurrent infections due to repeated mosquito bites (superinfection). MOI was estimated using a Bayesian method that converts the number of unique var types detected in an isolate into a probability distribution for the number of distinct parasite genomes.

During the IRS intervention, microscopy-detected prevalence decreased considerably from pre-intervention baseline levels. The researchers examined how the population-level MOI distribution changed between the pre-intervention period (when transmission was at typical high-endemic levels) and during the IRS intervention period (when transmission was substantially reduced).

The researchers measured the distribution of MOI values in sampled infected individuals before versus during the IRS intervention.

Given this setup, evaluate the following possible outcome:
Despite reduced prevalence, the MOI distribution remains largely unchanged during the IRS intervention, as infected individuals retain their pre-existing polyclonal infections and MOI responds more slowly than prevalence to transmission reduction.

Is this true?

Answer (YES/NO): NO